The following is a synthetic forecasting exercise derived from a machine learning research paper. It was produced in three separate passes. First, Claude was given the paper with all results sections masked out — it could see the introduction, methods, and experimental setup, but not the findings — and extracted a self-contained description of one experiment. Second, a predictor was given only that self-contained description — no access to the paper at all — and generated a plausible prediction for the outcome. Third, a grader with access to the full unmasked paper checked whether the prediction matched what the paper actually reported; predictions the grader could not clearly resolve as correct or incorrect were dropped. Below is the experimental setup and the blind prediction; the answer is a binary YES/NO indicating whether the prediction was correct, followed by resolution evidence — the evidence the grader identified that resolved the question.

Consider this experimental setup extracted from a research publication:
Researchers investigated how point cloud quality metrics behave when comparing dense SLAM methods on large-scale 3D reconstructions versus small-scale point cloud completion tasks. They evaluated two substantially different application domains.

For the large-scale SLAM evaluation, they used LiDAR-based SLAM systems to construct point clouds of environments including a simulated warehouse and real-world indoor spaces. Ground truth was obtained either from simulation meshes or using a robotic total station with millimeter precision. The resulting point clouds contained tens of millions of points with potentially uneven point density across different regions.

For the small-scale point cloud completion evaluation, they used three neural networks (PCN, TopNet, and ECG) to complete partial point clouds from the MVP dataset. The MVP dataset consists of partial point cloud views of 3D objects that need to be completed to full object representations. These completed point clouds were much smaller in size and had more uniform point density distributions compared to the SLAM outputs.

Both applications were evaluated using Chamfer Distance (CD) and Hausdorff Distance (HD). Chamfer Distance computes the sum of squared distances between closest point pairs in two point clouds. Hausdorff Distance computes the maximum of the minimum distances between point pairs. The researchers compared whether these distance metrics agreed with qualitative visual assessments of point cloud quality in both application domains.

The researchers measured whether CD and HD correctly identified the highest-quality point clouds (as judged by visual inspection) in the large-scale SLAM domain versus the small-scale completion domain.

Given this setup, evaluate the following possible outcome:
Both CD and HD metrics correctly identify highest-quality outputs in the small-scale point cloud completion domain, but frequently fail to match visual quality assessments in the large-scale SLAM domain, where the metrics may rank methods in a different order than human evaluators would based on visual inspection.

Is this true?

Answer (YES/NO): YES